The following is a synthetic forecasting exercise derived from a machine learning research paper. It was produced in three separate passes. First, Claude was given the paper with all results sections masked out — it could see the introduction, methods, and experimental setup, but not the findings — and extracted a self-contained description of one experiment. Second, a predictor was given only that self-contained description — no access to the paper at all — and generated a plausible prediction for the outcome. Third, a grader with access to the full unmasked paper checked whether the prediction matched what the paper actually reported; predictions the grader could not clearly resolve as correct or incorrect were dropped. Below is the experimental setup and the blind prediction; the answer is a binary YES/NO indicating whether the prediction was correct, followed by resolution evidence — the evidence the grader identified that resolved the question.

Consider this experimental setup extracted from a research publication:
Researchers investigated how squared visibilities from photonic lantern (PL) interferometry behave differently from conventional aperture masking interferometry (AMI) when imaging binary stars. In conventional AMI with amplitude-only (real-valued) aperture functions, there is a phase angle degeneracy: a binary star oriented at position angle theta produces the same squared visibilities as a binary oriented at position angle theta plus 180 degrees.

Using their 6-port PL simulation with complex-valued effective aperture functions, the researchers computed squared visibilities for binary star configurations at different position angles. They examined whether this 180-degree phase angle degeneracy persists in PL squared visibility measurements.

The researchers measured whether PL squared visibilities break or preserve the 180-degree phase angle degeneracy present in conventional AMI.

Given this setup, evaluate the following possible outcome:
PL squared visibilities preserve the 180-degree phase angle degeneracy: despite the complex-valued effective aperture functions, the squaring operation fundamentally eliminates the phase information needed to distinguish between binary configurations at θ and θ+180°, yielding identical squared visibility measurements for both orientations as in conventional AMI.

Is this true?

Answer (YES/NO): NO